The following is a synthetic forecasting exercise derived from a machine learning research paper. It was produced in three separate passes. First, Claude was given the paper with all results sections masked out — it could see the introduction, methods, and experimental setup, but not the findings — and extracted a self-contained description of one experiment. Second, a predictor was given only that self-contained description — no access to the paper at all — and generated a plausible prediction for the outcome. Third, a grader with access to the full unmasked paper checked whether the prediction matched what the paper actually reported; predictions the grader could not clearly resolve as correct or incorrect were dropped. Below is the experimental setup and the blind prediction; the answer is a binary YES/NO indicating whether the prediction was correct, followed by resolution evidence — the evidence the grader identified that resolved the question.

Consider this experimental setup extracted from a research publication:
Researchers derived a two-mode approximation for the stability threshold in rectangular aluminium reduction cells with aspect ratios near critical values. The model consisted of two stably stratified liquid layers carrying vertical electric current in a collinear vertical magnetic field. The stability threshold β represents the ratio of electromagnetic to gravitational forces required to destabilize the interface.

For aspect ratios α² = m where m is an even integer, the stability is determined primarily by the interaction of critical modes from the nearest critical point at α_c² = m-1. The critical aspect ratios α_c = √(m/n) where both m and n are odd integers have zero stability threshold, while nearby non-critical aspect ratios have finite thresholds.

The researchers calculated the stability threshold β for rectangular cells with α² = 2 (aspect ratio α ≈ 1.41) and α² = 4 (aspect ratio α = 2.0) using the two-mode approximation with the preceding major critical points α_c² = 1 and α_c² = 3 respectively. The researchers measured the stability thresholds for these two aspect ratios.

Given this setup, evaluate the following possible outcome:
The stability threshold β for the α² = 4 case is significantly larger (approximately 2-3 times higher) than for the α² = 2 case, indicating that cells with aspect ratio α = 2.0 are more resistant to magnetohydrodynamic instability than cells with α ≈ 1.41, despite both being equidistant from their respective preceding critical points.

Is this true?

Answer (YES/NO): NO